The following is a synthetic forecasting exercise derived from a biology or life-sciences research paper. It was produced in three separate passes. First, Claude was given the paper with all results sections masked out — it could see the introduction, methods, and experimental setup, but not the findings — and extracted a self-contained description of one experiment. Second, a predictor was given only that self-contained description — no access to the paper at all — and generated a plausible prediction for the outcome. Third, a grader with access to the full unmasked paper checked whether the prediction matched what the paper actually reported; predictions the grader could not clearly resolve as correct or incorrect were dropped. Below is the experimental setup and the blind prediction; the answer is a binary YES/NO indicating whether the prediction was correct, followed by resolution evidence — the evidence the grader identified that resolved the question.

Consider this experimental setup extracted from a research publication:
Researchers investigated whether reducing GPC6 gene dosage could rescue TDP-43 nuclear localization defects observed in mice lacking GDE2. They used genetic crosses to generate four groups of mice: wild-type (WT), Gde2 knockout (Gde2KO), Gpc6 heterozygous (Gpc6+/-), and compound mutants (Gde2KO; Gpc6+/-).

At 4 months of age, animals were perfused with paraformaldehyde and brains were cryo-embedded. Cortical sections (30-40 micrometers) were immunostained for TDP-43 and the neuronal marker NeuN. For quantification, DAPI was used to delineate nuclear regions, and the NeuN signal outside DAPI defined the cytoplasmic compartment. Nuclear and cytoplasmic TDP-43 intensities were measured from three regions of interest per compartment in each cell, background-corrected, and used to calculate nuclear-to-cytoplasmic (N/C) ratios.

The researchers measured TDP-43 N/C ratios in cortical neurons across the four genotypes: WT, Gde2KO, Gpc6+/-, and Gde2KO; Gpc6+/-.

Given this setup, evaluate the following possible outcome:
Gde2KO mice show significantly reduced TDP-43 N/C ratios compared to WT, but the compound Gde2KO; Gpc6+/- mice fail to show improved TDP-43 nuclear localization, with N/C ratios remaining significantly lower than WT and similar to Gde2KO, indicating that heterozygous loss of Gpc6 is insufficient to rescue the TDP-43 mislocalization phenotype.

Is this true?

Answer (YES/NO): NO